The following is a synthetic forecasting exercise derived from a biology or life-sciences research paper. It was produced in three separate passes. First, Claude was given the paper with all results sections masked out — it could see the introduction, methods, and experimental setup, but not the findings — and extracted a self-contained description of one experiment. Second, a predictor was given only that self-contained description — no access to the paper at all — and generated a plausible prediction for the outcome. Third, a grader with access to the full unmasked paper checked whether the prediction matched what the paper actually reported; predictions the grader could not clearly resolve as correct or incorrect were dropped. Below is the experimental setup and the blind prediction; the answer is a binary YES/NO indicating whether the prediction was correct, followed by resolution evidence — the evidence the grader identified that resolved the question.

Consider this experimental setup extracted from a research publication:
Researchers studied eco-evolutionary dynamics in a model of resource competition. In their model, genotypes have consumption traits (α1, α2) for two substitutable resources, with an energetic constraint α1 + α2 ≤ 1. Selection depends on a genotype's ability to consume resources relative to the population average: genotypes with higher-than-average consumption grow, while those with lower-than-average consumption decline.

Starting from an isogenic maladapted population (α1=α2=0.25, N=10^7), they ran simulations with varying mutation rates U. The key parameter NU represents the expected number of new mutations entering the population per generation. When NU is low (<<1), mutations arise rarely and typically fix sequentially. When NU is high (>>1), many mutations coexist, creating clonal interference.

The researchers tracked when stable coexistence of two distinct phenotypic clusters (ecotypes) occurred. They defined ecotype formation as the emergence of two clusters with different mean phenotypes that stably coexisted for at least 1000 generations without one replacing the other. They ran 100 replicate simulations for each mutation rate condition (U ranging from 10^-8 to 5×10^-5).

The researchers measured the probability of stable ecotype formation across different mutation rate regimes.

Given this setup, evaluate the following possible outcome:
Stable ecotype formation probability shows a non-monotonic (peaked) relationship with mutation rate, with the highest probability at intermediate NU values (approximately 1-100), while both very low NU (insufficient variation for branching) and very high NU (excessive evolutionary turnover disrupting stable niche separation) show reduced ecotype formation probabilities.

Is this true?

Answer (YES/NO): NO